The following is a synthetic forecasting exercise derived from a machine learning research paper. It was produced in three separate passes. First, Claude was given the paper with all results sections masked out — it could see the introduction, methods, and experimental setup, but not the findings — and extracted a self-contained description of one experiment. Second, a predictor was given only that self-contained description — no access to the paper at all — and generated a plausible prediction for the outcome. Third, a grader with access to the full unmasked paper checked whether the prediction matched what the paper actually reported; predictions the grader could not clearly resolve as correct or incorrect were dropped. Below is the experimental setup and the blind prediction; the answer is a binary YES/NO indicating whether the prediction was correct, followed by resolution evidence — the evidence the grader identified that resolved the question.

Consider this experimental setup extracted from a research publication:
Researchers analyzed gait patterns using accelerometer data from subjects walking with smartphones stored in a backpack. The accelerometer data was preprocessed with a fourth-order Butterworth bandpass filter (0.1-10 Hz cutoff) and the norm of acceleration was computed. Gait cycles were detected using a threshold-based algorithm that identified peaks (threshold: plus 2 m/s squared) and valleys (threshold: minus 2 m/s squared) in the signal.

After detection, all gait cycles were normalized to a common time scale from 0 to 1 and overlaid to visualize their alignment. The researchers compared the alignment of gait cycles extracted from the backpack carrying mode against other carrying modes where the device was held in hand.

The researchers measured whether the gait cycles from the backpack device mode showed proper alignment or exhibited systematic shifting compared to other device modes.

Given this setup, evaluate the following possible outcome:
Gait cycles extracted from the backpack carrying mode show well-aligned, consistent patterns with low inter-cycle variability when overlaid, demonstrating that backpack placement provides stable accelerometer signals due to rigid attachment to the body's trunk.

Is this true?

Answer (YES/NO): NO